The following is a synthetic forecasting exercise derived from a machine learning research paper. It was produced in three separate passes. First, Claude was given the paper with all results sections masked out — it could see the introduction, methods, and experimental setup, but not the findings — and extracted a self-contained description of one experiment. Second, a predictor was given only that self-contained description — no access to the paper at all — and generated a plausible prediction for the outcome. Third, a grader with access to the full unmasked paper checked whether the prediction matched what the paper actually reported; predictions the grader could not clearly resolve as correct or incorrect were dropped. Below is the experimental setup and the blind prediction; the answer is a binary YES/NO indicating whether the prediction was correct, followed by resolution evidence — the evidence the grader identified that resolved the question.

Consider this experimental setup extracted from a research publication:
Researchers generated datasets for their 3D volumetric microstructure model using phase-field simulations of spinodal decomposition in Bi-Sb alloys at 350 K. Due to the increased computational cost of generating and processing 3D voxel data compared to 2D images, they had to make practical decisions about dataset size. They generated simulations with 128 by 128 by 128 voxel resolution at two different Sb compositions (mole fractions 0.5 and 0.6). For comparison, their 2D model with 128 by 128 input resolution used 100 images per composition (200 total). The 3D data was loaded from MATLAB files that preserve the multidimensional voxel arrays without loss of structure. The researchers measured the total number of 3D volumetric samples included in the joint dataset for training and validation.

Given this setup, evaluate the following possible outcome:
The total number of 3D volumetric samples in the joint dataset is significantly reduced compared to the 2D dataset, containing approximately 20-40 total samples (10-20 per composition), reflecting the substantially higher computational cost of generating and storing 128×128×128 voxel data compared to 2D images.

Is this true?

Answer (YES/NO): NO